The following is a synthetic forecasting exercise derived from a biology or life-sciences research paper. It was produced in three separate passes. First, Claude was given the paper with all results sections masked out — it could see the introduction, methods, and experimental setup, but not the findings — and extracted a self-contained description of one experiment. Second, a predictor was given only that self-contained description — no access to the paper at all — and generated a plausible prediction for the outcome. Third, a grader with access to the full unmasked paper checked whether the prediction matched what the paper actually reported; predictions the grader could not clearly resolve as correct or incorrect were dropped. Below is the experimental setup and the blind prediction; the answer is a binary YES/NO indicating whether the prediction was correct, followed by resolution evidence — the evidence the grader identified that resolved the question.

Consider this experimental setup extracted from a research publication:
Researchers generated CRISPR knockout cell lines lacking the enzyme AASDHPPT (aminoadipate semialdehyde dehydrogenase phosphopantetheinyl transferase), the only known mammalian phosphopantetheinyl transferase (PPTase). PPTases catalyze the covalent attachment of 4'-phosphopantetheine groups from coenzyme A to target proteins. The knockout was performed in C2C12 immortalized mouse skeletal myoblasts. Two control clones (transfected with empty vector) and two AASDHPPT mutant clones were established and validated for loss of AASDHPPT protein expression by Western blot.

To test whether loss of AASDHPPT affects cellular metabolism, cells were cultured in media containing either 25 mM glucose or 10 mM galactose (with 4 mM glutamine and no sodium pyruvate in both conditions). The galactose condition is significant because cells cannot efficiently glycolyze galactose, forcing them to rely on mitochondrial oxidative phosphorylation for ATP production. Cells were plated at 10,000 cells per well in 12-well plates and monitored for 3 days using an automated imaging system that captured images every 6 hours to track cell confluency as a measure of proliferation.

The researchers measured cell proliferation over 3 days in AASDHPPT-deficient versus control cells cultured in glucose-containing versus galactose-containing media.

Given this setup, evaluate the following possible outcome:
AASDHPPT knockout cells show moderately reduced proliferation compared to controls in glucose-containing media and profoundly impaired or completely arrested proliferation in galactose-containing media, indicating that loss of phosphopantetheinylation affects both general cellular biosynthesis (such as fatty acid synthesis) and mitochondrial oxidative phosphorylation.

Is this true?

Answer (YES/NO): YES